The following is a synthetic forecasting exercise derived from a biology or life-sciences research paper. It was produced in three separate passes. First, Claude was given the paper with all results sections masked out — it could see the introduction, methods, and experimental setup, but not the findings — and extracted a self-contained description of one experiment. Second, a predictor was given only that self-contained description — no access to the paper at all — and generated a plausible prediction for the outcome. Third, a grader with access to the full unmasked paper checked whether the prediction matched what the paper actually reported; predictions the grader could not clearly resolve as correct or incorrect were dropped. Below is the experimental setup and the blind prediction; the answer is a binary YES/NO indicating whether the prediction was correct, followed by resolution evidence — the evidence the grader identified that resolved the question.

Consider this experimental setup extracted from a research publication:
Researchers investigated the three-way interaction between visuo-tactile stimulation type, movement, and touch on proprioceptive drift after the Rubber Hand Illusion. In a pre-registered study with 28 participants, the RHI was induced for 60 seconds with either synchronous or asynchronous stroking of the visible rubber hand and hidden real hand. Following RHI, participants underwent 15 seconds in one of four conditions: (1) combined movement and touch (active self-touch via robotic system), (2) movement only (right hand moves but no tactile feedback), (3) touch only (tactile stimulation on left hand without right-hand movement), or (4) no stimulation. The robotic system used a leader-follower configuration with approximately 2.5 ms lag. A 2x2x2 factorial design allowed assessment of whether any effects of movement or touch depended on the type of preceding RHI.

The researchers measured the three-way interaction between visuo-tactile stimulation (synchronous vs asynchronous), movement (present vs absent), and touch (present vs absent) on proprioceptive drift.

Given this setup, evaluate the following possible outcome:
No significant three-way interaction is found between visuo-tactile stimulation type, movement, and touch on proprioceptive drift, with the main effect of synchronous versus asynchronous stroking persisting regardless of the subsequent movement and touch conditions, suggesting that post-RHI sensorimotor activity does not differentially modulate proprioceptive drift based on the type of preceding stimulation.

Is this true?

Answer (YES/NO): NO